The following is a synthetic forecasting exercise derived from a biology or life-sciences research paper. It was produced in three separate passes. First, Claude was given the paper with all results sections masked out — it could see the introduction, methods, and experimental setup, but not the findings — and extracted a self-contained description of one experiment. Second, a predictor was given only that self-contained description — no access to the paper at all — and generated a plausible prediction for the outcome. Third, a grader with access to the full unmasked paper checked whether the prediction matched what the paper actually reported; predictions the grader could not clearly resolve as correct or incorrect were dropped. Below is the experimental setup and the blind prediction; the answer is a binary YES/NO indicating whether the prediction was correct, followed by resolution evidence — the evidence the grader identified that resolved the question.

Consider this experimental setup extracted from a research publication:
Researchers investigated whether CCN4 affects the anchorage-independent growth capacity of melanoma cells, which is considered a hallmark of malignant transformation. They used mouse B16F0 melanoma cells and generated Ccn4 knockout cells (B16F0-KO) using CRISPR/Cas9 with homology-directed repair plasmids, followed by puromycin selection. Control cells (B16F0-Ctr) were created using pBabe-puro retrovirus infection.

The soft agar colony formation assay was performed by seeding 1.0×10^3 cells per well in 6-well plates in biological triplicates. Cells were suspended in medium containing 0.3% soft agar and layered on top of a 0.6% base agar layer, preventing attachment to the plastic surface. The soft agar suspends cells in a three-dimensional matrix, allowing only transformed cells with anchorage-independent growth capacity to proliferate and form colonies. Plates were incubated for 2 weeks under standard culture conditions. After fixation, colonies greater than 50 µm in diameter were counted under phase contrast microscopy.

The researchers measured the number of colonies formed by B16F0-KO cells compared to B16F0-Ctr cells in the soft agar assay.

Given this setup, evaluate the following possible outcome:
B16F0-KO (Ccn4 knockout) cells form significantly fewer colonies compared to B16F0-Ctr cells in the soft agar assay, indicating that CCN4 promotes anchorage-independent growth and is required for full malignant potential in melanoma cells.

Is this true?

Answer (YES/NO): NO